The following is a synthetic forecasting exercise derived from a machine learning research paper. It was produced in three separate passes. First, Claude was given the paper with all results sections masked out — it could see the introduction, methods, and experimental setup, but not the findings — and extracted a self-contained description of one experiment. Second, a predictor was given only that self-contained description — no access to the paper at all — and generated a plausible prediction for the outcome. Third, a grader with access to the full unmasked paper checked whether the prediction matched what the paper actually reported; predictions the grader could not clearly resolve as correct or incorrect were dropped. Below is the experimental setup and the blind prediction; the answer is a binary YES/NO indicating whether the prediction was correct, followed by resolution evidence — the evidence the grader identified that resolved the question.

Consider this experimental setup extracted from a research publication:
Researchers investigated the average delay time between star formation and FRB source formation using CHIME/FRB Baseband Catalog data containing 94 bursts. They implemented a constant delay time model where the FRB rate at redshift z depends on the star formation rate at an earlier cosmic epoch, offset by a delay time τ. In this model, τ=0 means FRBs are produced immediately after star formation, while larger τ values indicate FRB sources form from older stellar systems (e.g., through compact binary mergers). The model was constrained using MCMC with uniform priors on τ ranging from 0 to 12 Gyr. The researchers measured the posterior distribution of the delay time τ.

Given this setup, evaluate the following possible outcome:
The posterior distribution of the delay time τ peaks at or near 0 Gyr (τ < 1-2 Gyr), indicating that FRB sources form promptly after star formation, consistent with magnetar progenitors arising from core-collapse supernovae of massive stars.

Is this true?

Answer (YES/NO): NO